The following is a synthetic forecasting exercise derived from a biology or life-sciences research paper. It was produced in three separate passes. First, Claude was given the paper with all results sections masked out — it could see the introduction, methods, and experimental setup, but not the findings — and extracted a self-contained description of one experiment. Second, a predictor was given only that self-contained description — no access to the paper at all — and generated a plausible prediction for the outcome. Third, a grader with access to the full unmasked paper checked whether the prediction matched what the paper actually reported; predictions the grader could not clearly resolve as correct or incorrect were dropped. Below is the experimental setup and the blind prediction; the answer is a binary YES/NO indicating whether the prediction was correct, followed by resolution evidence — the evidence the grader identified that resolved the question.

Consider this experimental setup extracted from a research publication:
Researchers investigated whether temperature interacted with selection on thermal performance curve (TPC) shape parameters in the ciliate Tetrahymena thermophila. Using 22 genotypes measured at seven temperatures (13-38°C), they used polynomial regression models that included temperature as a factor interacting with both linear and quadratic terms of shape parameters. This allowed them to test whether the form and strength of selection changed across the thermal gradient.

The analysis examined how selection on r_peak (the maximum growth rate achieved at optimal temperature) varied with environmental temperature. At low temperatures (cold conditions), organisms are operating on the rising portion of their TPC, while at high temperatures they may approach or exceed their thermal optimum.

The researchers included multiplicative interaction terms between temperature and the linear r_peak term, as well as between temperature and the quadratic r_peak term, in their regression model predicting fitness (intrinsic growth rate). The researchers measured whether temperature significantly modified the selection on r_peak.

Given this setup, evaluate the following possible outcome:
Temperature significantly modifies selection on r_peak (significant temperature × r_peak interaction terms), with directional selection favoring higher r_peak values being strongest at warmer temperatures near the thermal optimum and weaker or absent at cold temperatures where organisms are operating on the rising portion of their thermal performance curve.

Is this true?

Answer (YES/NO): NO